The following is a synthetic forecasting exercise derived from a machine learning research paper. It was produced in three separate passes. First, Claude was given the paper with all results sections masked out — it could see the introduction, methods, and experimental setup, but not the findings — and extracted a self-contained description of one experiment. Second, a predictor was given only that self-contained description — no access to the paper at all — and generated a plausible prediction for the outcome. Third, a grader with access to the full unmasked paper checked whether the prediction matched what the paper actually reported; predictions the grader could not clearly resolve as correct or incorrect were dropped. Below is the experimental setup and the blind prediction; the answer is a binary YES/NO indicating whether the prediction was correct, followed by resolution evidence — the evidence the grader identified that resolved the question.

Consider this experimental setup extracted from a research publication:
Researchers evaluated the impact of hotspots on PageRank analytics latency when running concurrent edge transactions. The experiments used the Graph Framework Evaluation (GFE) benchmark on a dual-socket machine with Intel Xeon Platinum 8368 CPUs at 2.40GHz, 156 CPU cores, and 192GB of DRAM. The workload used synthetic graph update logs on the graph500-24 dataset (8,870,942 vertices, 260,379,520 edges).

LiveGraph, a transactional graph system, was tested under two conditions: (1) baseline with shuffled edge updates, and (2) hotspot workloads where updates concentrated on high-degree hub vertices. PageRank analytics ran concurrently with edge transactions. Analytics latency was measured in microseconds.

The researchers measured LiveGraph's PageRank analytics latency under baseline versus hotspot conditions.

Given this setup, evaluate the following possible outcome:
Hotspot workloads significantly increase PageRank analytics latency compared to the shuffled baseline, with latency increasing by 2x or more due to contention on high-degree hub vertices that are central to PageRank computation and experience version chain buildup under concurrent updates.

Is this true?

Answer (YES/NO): NO